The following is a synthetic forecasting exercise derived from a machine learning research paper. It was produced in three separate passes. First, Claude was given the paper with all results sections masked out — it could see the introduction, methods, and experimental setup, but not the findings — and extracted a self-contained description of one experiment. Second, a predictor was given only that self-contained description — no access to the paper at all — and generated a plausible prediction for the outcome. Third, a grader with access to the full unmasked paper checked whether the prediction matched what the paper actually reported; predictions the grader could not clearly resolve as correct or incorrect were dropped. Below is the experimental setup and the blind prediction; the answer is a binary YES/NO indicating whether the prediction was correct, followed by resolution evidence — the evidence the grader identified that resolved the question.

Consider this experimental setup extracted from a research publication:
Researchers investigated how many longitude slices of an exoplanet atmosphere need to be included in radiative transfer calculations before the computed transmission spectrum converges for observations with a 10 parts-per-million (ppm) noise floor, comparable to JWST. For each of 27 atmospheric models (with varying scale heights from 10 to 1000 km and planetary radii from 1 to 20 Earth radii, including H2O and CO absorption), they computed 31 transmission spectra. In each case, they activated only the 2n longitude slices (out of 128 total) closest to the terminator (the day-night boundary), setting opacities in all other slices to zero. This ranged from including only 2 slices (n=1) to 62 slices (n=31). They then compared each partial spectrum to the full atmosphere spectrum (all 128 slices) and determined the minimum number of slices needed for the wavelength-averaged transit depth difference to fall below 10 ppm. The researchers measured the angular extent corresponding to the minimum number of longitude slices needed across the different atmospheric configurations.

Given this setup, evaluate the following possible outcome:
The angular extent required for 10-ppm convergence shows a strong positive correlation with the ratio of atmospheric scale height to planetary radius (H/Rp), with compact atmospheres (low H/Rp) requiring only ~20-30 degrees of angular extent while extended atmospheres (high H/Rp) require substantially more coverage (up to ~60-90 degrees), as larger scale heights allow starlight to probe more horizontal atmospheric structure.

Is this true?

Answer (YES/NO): NO